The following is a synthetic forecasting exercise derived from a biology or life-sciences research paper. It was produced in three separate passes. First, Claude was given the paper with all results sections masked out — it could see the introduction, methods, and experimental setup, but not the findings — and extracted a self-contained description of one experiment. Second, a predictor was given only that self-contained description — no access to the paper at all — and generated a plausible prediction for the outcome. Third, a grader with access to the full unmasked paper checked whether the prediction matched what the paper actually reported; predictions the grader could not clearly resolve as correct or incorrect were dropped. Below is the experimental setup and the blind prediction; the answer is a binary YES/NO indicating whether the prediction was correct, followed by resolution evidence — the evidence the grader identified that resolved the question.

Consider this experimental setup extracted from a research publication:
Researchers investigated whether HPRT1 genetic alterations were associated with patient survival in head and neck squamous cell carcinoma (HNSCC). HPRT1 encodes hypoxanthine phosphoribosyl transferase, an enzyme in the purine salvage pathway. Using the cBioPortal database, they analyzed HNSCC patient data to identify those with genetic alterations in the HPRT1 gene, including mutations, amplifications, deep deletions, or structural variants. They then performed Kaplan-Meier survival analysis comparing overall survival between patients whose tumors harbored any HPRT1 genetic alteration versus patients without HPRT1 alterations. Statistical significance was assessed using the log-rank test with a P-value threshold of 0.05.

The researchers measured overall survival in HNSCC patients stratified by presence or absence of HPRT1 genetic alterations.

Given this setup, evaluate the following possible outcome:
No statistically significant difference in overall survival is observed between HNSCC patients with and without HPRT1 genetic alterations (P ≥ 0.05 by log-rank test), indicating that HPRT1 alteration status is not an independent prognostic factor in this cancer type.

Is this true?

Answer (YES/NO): YES